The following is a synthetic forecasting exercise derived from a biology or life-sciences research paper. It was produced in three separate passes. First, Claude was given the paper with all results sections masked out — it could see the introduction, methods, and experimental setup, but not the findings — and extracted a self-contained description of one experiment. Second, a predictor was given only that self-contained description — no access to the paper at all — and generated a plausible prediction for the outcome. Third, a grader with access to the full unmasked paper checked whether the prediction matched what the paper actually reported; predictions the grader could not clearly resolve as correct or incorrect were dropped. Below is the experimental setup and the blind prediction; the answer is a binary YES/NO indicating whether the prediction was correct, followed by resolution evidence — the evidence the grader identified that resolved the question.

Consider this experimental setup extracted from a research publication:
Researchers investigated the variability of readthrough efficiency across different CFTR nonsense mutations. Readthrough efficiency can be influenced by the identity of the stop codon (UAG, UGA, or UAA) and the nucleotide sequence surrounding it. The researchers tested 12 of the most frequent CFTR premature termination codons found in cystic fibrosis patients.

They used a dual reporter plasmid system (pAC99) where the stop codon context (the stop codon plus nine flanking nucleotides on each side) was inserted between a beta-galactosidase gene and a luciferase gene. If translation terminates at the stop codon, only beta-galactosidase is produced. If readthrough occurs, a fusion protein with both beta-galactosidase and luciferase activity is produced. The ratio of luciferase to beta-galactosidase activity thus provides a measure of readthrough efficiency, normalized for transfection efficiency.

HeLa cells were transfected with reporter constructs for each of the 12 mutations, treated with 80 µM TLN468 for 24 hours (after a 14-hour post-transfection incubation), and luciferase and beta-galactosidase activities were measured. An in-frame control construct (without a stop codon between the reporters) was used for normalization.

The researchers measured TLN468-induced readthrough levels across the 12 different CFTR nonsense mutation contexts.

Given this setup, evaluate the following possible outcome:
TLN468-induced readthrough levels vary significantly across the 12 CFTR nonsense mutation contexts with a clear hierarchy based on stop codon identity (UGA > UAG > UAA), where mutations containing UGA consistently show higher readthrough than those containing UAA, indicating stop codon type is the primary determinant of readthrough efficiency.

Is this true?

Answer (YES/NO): NO